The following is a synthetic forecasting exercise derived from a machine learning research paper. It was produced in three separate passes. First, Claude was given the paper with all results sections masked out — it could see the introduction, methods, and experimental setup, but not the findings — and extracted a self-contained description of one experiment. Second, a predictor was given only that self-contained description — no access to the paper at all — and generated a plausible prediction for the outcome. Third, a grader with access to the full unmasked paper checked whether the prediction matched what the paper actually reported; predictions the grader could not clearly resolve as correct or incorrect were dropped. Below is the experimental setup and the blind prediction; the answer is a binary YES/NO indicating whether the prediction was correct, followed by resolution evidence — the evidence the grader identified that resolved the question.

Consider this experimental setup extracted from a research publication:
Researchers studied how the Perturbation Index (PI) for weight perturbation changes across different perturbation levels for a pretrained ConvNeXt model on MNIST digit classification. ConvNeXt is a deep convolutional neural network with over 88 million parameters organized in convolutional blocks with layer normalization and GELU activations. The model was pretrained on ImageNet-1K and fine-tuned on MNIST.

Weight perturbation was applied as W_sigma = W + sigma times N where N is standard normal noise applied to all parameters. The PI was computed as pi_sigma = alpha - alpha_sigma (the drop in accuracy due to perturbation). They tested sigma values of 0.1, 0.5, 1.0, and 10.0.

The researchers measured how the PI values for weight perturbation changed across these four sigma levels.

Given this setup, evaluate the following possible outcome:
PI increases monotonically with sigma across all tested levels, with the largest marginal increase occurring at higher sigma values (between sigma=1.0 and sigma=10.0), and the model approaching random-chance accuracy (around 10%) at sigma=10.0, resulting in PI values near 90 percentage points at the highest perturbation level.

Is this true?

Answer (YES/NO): NO